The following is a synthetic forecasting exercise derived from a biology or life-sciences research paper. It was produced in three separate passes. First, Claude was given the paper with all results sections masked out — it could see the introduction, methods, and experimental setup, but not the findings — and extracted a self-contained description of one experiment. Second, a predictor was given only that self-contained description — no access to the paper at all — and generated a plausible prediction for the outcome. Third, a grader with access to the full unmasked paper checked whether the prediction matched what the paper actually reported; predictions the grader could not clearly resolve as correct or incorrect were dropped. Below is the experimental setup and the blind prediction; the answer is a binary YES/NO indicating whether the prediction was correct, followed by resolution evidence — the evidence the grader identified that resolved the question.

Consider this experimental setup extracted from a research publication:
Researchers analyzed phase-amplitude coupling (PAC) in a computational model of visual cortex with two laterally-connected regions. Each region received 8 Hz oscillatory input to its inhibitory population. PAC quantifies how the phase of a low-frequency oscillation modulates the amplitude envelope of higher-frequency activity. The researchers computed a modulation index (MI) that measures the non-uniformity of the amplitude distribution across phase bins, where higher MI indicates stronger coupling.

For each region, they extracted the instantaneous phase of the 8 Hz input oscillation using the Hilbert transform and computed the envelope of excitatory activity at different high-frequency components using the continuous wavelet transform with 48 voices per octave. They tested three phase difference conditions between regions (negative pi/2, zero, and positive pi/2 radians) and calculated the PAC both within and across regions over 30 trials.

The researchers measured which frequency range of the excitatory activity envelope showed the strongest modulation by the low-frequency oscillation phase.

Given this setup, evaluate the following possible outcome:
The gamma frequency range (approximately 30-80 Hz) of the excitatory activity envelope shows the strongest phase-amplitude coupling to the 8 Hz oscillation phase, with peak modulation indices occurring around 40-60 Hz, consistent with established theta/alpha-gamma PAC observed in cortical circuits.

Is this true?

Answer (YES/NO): NO